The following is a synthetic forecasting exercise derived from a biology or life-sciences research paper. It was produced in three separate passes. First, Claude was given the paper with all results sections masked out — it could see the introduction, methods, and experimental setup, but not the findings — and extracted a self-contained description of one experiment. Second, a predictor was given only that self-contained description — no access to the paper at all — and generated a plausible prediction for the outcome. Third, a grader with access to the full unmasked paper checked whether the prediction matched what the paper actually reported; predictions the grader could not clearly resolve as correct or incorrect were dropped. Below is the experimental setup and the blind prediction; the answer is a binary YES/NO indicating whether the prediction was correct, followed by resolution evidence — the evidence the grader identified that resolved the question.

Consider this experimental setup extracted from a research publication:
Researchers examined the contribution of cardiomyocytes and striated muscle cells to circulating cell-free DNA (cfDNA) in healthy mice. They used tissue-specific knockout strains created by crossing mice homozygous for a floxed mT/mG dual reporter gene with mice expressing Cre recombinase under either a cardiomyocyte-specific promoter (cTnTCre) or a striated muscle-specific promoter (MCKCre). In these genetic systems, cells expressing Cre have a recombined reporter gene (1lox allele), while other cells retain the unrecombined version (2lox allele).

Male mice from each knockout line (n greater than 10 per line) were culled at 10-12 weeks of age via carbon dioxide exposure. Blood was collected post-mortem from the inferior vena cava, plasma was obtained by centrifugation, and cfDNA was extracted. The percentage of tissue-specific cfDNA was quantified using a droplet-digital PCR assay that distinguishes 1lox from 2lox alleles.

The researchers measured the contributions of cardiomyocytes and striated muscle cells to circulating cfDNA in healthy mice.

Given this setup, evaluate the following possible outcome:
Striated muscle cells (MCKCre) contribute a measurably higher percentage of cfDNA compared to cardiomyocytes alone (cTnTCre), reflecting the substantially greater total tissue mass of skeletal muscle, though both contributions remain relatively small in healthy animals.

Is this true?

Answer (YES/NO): NO